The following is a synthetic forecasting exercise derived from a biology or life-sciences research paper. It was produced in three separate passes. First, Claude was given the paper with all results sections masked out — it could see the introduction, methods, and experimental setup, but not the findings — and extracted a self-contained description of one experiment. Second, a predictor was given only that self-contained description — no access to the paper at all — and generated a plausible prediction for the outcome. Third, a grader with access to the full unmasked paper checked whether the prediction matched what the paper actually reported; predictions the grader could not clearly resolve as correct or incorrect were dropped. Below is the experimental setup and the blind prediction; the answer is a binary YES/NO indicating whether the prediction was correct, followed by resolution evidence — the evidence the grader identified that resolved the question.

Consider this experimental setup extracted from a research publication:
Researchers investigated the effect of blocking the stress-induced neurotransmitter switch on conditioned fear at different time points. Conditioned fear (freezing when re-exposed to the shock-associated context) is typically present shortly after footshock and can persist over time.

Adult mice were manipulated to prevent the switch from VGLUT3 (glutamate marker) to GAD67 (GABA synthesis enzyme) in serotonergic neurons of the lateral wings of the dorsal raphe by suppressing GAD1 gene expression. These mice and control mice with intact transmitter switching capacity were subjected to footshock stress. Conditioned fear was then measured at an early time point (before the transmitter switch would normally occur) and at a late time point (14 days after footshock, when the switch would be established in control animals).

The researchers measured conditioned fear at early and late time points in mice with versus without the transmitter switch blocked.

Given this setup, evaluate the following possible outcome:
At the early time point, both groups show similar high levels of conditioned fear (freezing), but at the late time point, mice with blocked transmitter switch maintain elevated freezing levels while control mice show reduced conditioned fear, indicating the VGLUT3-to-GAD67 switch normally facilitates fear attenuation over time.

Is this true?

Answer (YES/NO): NO